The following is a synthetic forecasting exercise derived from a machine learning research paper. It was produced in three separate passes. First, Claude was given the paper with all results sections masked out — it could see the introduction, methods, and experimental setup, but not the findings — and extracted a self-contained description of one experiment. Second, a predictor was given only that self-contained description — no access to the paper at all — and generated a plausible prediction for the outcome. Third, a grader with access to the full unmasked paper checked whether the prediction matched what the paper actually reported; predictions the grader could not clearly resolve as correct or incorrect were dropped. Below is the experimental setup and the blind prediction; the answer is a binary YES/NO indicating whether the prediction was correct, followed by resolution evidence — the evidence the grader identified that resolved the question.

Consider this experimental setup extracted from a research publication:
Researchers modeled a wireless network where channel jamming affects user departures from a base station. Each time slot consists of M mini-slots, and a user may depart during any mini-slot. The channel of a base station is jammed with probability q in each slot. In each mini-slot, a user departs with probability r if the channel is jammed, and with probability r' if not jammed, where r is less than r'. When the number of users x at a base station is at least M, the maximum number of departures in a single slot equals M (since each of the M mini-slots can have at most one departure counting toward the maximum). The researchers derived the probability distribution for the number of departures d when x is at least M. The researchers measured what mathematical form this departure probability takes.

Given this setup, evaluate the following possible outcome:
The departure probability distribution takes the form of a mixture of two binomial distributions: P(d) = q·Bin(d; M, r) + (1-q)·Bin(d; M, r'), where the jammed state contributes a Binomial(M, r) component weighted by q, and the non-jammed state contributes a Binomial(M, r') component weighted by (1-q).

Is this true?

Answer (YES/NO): YES